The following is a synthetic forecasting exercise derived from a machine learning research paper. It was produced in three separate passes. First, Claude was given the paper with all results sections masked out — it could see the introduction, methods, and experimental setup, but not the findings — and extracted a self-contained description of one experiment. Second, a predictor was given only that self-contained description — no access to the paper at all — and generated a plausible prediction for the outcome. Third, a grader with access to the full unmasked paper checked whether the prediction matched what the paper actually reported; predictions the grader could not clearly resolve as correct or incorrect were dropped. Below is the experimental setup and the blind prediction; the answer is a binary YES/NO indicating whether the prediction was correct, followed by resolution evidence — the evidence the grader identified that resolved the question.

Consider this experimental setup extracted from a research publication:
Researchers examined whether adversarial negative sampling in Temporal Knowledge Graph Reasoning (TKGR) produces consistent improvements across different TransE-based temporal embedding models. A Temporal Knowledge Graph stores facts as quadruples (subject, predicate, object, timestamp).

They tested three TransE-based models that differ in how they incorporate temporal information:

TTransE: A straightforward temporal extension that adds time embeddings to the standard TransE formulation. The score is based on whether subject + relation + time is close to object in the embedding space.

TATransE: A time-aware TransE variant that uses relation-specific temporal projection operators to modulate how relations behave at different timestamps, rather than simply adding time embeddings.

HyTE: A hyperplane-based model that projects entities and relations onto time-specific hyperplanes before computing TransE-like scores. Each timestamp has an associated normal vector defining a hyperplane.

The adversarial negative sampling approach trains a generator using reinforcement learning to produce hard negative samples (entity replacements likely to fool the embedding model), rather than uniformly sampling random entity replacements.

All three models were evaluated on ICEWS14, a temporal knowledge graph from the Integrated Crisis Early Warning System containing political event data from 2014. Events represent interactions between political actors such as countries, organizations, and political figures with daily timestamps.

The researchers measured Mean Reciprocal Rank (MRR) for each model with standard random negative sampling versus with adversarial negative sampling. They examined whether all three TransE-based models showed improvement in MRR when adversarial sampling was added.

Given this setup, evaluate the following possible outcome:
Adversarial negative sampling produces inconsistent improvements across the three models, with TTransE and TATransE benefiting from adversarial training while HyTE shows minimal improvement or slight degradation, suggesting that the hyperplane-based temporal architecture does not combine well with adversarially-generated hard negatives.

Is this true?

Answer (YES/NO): YES